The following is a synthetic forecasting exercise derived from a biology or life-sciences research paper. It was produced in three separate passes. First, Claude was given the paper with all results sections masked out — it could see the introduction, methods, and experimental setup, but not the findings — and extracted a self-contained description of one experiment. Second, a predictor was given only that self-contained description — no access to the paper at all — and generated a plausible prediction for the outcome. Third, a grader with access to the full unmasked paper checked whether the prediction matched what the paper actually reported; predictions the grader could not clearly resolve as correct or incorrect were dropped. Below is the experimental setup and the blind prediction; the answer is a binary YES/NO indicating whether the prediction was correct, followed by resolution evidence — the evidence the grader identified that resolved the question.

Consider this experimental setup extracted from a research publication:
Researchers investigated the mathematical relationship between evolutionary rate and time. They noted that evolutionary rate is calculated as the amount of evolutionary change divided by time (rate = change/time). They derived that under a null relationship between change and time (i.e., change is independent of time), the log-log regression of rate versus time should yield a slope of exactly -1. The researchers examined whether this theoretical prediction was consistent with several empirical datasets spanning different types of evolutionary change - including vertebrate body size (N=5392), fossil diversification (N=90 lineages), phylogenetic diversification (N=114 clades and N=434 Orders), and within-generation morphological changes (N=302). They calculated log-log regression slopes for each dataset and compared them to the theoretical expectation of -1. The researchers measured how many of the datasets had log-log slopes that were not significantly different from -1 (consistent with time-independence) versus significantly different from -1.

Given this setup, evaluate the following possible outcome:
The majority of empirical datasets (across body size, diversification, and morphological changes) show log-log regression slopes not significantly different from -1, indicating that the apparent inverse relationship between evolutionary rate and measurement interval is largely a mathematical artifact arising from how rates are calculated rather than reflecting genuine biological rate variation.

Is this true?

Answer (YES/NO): NO